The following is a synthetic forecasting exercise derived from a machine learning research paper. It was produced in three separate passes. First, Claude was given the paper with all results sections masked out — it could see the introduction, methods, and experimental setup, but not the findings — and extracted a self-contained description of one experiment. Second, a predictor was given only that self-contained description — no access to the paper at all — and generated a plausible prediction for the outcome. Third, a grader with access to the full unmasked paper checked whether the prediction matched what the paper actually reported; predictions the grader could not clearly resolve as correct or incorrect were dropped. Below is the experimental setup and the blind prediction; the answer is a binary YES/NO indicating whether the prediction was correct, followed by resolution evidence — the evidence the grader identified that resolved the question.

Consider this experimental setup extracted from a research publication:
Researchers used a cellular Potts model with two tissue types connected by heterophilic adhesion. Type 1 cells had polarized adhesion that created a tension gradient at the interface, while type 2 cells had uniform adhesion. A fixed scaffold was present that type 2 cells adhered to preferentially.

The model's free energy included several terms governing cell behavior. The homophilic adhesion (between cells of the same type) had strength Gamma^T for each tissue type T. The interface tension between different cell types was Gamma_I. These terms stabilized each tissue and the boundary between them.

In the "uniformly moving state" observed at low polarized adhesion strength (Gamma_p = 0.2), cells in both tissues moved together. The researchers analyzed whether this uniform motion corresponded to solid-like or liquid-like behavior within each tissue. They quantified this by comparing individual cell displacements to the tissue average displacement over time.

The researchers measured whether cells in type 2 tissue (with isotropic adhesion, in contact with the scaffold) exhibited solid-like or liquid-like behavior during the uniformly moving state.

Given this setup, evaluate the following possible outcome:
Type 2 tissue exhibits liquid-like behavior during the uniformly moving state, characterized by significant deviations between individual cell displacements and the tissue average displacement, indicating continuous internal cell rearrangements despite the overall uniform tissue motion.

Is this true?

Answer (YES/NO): NO